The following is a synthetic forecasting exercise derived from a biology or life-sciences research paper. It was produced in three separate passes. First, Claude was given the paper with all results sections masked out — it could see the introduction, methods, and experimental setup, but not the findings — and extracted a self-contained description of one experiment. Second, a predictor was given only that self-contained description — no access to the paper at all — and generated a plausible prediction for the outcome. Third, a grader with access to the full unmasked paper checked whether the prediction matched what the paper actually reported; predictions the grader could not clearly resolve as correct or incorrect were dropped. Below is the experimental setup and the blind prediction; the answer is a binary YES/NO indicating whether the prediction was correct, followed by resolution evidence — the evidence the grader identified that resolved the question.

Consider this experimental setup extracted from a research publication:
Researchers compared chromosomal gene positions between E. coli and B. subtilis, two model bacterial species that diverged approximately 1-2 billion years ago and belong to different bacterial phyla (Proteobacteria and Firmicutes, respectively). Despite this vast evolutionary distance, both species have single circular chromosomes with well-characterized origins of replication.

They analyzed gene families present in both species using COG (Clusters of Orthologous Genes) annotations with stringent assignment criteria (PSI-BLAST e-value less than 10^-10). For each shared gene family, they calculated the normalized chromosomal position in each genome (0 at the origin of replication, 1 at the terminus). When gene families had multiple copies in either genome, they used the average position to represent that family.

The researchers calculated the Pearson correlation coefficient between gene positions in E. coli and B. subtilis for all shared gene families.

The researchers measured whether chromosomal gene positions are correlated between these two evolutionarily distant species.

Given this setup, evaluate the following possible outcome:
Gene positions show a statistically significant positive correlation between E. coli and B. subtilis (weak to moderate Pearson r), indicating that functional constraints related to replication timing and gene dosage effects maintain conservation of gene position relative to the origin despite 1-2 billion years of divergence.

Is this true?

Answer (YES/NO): YES